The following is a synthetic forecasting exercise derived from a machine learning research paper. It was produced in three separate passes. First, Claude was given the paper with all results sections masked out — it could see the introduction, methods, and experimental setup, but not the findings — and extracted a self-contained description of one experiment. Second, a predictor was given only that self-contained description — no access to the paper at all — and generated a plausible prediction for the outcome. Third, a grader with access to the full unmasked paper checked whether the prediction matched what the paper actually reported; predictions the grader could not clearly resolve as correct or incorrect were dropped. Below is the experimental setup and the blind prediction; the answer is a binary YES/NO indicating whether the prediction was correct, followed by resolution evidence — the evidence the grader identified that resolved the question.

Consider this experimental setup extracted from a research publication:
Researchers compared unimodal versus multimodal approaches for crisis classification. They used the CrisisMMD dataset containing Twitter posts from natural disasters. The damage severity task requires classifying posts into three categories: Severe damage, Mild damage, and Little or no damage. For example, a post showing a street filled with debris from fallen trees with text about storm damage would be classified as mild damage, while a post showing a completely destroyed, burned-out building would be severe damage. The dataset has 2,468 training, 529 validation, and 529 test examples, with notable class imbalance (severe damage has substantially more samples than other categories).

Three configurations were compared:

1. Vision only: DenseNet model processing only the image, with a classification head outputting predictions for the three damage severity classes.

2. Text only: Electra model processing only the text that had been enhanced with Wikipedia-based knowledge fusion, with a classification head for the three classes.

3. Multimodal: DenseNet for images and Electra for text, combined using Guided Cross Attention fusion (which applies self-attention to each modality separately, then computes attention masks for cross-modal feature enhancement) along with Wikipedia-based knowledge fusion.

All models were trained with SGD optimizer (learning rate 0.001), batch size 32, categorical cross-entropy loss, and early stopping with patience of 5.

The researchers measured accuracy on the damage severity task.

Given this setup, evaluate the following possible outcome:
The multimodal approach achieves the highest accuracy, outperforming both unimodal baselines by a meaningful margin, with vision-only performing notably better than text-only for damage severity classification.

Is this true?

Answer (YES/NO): NO